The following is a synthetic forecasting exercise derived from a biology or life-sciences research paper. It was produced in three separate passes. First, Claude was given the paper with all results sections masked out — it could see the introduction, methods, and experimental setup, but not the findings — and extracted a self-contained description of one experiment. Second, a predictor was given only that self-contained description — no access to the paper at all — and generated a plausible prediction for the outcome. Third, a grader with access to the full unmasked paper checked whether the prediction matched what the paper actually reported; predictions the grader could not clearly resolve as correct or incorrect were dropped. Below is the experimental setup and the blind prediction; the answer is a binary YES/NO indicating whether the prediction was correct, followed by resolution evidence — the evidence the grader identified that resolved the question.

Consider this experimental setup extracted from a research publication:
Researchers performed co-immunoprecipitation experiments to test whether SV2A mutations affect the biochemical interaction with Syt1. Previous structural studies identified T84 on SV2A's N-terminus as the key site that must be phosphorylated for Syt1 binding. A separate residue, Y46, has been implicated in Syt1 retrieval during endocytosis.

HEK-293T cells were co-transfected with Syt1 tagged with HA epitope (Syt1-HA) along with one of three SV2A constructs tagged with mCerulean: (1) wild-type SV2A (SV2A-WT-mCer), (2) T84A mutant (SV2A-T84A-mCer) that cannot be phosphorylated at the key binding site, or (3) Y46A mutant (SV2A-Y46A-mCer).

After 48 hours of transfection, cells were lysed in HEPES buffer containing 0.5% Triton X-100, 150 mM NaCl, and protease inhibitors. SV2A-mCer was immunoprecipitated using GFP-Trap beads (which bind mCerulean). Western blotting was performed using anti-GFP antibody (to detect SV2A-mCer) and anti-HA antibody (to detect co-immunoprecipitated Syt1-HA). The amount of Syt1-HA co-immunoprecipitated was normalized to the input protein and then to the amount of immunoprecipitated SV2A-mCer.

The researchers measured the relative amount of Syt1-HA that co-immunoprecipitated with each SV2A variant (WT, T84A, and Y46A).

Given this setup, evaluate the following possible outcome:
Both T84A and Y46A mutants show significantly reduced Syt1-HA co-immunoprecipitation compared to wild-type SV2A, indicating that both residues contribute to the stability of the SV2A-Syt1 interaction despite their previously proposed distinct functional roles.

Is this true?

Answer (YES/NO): NO